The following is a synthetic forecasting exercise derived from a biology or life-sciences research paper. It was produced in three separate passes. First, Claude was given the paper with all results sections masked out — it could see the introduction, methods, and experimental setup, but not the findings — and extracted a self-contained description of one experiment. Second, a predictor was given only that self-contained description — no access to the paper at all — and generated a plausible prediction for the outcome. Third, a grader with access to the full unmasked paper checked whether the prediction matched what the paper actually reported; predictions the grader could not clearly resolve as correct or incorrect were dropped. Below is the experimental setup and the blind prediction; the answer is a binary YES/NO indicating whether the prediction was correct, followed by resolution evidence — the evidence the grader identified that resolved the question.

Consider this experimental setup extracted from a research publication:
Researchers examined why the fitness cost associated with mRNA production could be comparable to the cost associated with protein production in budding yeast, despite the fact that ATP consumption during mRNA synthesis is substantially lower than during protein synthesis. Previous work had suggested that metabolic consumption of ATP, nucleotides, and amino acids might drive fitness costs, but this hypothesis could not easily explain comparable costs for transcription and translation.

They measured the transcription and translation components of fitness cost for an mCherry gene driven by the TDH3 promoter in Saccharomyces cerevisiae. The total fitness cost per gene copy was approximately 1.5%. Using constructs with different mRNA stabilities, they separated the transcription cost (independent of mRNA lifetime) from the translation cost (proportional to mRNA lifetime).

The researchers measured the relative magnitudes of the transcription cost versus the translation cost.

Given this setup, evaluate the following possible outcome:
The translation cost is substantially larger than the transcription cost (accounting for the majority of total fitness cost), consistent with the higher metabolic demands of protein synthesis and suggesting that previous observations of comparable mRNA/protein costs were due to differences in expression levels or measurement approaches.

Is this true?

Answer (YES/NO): NO